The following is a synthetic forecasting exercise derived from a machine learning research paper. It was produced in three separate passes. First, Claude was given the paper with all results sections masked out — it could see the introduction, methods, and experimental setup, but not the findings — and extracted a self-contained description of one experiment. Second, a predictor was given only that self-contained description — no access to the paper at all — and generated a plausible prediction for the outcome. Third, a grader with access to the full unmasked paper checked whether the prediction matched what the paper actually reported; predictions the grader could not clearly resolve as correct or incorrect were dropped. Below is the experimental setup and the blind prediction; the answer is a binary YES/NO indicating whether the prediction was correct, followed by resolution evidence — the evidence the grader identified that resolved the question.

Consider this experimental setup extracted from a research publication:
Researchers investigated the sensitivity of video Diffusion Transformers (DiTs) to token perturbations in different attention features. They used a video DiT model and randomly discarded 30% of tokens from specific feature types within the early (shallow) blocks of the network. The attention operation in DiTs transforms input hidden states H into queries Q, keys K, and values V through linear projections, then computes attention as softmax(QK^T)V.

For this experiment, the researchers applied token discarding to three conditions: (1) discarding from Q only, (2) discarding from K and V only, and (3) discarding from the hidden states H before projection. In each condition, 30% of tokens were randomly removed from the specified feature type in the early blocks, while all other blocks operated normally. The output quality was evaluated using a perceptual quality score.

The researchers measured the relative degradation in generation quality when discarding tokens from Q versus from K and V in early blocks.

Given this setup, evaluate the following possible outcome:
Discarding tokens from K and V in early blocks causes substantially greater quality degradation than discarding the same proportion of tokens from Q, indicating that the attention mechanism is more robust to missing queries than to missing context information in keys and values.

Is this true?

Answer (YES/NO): NO